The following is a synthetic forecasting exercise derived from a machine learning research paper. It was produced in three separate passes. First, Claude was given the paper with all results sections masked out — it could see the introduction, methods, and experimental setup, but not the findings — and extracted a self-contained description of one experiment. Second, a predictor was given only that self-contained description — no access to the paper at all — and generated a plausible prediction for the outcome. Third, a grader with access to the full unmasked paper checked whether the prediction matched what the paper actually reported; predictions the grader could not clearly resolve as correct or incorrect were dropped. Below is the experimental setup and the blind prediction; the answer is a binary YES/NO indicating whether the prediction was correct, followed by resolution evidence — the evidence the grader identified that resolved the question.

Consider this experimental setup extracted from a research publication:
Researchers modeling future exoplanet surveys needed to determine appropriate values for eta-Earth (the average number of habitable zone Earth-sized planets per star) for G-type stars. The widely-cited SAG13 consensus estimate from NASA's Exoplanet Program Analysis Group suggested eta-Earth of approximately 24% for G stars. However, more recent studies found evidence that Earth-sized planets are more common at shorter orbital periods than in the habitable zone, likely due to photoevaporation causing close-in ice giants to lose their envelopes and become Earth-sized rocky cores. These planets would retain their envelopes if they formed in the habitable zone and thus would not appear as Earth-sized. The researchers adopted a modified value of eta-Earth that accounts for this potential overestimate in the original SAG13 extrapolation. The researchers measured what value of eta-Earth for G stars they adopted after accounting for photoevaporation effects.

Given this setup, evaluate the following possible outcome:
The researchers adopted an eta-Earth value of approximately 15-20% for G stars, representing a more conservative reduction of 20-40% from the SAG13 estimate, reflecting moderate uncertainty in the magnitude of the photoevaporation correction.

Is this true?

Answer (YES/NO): NO